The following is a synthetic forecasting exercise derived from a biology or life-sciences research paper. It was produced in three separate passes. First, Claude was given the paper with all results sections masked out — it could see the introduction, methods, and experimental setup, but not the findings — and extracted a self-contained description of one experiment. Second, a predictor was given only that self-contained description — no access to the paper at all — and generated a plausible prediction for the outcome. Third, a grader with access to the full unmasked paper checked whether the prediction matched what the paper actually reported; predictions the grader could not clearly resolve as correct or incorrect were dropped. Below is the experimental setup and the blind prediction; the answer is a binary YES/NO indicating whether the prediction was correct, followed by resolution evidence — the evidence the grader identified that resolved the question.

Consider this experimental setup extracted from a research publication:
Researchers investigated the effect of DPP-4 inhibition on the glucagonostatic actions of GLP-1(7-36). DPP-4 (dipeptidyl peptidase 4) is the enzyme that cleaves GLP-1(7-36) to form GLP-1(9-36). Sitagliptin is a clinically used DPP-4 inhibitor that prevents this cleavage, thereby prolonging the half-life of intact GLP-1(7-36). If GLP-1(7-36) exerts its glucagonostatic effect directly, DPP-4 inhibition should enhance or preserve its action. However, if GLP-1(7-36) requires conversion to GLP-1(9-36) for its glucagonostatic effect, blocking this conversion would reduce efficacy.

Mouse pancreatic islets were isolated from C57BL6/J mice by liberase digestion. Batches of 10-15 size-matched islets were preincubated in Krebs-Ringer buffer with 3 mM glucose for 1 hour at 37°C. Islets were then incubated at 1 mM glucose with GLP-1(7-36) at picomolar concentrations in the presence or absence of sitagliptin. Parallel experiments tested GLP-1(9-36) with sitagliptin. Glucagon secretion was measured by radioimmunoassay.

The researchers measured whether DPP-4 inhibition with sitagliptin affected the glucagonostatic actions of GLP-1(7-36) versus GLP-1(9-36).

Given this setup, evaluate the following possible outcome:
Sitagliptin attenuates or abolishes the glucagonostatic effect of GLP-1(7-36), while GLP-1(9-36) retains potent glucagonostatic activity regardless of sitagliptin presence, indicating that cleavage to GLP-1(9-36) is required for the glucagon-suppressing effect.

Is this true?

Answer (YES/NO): NO